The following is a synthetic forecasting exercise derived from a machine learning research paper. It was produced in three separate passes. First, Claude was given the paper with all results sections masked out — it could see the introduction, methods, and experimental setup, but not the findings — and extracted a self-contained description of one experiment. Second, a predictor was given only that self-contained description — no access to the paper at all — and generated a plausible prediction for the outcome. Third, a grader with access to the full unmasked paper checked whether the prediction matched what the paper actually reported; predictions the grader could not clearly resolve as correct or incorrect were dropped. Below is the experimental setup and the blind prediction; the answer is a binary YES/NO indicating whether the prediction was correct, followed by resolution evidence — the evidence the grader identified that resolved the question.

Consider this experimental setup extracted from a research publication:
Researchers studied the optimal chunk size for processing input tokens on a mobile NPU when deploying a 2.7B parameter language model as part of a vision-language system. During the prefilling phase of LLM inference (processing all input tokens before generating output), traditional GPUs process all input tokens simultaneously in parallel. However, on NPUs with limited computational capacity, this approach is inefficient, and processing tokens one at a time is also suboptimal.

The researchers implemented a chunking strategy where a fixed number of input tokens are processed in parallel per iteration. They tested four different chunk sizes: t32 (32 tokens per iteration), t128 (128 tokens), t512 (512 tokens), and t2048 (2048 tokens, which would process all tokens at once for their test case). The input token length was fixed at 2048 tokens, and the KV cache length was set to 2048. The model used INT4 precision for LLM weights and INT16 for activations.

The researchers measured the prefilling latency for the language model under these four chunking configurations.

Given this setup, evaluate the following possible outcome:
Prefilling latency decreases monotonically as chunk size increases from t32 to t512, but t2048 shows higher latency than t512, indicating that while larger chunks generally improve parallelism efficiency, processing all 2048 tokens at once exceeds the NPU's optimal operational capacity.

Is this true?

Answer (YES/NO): NO